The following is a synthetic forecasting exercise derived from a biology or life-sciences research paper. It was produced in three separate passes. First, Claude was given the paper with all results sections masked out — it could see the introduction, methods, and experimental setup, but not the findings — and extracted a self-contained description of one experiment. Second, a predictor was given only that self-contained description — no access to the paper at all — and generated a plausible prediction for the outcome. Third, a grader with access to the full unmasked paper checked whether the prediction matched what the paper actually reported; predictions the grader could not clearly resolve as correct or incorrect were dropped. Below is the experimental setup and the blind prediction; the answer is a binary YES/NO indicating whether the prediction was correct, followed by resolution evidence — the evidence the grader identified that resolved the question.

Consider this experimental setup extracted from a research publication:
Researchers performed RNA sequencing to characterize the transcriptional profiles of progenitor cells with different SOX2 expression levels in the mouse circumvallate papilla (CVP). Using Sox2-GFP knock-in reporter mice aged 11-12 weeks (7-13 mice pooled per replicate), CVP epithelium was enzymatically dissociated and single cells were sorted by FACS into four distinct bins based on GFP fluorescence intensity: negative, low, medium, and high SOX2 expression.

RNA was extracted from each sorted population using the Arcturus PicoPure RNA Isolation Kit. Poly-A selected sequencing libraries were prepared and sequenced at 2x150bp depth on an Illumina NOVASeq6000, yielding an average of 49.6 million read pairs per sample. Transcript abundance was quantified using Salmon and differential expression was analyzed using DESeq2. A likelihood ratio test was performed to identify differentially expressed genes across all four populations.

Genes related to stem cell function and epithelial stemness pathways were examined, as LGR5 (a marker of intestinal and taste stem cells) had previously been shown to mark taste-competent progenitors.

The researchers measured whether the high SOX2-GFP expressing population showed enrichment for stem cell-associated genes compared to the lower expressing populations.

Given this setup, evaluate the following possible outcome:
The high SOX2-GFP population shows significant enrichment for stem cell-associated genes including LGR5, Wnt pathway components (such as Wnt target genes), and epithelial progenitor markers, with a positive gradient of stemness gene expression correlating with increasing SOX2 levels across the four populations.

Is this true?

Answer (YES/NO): NO